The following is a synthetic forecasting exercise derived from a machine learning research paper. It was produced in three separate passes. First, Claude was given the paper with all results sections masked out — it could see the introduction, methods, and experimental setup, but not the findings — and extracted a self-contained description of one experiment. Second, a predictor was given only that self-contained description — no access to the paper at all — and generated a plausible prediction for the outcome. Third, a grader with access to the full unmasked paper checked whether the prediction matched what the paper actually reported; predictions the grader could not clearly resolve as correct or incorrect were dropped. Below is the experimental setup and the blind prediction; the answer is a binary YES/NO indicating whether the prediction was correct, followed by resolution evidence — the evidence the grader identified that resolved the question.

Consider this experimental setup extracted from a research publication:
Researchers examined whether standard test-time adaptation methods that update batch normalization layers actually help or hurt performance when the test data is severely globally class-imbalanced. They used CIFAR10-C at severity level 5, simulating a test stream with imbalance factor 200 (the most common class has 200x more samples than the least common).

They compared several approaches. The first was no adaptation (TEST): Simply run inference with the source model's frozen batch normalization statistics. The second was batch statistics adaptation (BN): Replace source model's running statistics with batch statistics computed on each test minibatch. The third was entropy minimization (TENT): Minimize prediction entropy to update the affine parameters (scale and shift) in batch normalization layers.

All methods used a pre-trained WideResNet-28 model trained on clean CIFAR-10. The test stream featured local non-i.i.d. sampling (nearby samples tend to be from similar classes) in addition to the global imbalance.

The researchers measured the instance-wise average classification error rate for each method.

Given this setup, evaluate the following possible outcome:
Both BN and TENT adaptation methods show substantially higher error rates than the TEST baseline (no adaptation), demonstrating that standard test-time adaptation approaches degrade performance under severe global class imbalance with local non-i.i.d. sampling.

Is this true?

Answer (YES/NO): YES